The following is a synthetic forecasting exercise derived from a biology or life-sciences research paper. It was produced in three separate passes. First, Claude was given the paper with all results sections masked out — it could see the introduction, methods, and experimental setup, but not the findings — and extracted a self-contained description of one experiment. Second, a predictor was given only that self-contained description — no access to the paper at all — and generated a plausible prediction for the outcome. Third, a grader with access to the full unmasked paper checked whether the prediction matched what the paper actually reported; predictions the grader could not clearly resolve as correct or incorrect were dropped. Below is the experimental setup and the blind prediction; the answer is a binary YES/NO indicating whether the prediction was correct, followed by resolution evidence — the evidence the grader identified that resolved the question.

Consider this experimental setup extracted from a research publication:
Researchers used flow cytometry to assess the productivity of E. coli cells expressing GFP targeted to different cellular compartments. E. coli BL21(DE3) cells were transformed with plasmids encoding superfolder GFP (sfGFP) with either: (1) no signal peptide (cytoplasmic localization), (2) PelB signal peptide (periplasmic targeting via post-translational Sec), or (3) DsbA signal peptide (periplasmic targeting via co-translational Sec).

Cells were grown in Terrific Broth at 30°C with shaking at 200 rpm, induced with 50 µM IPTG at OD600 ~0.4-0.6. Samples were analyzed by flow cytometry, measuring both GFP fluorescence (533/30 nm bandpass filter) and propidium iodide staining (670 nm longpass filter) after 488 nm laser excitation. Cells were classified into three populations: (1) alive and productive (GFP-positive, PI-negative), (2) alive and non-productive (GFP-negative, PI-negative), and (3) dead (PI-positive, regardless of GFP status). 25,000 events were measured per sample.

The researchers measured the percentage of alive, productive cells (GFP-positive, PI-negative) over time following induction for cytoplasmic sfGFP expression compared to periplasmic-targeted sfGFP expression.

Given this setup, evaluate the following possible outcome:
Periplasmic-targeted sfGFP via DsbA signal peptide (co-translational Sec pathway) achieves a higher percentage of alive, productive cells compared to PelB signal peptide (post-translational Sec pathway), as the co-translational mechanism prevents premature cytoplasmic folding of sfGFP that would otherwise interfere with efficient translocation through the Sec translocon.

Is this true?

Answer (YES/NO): NO